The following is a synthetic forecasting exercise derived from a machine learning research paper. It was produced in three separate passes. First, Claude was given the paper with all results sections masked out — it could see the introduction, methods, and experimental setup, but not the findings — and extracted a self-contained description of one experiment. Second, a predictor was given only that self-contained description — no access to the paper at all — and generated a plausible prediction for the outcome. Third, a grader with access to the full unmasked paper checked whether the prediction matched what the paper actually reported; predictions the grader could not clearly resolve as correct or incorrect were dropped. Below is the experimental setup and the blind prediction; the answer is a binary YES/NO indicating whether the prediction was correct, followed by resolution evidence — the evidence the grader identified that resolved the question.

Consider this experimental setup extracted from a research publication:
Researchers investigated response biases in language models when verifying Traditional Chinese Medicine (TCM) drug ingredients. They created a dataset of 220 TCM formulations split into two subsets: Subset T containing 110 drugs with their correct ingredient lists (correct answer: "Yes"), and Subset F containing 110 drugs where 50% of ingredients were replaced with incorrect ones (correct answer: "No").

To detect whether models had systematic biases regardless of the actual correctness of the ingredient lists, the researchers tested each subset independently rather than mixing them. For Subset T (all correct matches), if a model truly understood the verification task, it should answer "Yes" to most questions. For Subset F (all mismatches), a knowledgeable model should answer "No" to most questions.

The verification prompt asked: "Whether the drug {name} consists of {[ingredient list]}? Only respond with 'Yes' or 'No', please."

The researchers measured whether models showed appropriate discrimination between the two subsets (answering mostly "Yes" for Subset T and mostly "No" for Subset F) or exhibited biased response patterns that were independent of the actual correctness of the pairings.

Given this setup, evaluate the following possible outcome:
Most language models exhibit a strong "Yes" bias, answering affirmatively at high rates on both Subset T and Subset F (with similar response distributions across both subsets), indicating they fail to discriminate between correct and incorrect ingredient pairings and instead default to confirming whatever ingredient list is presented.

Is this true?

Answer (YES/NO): YES